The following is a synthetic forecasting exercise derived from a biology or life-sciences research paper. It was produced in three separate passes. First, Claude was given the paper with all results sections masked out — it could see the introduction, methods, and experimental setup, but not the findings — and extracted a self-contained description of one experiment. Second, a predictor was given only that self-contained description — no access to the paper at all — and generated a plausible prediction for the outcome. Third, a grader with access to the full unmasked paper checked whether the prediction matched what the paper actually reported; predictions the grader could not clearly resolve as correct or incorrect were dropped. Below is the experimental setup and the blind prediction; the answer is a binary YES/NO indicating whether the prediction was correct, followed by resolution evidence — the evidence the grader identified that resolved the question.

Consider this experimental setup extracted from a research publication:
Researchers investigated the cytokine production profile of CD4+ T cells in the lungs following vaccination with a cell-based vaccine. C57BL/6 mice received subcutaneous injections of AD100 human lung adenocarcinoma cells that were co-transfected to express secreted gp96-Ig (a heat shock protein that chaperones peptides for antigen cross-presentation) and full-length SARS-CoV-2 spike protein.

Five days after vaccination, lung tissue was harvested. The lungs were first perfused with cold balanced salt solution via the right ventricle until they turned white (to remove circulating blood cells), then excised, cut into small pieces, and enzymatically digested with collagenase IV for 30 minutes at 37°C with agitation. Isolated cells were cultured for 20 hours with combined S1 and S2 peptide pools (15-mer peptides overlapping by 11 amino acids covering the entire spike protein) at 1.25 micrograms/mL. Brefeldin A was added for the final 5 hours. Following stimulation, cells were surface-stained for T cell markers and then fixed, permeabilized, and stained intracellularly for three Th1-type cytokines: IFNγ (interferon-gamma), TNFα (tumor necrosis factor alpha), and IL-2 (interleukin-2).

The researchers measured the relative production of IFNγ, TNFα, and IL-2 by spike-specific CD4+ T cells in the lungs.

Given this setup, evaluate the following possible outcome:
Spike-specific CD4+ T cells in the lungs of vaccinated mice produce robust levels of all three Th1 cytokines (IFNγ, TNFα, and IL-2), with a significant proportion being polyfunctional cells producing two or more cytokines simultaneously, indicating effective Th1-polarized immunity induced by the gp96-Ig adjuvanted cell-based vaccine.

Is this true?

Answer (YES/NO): NO